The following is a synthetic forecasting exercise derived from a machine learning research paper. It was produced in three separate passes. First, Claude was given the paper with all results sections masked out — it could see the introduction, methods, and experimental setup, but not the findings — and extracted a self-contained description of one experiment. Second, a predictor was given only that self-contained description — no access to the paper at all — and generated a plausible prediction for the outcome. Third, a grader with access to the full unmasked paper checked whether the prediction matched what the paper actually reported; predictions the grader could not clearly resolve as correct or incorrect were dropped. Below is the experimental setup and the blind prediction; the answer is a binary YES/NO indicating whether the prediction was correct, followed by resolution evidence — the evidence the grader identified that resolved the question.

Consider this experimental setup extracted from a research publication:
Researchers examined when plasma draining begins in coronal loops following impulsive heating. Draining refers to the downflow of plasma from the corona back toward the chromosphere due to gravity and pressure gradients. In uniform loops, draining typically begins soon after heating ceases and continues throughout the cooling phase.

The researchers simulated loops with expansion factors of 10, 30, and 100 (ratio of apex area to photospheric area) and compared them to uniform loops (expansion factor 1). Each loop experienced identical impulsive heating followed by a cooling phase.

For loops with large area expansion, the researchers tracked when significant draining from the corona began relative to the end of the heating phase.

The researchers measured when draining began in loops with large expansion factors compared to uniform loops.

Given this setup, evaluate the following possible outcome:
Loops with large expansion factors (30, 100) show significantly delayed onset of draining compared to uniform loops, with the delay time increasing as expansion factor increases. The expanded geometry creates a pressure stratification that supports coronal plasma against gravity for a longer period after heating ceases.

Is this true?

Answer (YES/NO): NO